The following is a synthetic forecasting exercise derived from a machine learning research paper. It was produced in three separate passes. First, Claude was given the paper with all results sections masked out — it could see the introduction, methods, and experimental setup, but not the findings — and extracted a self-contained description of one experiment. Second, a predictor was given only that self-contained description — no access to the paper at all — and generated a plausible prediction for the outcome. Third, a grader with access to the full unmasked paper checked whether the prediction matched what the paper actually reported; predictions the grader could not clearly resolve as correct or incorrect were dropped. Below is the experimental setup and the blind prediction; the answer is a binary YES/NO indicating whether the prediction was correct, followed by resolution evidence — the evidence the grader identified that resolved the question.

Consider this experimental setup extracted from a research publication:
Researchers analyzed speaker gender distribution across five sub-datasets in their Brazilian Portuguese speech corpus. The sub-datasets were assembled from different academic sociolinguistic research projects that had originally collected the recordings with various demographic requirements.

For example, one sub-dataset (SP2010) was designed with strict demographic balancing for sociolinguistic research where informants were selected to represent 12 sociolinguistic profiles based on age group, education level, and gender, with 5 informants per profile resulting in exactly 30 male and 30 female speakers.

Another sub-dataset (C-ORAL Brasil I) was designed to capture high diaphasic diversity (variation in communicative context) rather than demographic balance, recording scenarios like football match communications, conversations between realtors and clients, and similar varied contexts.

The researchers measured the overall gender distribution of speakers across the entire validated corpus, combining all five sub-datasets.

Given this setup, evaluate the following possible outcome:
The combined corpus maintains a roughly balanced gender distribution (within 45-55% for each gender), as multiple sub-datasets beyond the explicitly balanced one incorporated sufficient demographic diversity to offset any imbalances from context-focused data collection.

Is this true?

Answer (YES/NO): YES